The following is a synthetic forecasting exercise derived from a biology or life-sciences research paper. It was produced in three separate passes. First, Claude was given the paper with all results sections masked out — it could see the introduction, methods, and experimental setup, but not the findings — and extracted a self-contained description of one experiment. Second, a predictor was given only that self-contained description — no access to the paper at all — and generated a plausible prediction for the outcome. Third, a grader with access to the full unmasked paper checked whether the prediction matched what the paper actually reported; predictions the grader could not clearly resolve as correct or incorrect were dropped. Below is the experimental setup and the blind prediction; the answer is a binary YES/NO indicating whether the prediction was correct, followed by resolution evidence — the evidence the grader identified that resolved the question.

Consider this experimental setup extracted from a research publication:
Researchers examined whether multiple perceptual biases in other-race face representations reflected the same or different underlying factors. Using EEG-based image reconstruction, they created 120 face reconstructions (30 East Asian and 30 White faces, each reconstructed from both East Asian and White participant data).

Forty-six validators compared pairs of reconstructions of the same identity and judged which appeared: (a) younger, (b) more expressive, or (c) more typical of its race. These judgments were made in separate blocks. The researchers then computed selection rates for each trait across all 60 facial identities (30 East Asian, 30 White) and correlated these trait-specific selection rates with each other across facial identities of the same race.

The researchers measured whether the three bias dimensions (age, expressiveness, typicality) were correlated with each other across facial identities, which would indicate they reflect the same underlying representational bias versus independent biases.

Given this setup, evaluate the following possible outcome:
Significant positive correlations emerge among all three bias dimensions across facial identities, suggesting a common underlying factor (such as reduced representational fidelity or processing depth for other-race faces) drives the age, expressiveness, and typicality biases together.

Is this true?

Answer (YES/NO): NO